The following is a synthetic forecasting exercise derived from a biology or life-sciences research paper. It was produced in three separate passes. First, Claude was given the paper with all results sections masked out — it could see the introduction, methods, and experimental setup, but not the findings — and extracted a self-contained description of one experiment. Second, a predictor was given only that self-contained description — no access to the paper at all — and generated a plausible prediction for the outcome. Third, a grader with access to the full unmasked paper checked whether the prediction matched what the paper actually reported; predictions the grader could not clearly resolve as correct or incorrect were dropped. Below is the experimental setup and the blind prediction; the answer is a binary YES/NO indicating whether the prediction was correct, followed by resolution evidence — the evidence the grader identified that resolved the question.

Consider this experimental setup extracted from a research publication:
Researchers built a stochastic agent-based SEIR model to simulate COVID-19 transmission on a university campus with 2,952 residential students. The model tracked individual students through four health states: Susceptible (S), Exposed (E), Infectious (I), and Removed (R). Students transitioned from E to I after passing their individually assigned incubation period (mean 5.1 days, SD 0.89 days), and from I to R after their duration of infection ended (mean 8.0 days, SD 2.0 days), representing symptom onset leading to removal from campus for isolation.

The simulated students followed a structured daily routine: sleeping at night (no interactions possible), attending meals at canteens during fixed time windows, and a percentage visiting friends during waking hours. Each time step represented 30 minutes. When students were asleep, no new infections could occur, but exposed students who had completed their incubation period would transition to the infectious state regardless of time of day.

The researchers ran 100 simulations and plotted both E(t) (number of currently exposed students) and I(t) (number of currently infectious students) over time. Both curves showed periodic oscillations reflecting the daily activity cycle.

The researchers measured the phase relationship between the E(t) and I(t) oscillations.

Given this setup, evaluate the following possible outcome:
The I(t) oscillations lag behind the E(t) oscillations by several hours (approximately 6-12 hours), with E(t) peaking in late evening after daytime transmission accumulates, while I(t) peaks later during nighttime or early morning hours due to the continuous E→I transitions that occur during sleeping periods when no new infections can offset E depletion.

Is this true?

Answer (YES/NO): NO